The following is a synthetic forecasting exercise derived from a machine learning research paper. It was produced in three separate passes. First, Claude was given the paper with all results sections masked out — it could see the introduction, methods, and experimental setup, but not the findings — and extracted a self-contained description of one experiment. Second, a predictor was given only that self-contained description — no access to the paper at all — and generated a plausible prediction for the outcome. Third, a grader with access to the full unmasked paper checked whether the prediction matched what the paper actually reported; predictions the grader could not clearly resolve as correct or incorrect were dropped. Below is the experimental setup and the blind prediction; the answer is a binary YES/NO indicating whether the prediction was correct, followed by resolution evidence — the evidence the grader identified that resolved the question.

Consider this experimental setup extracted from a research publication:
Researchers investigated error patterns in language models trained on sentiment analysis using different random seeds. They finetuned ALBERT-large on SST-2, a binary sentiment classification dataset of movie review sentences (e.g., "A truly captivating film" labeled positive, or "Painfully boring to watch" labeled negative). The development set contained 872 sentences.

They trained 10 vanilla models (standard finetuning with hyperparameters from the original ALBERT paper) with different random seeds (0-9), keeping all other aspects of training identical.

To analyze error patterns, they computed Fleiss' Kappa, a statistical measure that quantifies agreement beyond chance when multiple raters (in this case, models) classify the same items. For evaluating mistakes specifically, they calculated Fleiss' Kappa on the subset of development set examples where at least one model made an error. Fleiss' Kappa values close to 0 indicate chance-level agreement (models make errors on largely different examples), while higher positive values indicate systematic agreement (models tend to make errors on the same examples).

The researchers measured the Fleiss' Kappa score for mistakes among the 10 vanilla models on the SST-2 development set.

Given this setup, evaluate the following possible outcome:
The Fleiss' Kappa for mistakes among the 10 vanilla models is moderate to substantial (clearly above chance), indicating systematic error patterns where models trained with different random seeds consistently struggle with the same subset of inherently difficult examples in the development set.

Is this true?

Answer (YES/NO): NO